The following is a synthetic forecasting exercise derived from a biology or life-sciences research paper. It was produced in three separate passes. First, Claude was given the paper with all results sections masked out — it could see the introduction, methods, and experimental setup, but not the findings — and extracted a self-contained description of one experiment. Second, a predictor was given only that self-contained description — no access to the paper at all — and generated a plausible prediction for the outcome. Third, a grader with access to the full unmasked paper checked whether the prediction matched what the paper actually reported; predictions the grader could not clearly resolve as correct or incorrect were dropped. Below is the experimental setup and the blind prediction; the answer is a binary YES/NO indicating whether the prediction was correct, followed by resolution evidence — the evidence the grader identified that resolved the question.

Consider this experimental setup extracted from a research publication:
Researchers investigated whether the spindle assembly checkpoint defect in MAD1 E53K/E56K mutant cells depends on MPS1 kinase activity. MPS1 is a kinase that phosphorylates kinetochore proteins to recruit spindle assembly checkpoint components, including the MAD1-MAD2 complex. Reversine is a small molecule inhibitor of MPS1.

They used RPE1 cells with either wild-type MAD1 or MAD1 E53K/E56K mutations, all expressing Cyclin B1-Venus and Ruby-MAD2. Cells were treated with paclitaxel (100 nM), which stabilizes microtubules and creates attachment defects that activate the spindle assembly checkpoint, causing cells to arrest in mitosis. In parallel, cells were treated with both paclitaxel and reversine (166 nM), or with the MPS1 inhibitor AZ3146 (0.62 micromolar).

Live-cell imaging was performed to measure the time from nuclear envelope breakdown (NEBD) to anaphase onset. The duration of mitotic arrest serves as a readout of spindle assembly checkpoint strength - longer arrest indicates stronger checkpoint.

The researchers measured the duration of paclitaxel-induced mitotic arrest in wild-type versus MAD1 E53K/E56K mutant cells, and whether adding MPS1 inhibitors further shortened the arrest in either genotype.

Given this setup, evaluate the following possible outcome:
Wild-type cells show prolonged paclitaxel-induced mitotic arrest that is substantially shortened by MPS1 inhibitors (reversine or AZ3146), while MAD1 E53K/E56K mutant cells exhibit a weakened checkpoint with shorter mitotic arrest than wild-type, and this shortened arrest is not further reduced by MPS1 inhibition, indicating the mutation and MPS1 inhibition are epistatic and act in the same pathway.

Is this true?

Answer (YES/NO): NO